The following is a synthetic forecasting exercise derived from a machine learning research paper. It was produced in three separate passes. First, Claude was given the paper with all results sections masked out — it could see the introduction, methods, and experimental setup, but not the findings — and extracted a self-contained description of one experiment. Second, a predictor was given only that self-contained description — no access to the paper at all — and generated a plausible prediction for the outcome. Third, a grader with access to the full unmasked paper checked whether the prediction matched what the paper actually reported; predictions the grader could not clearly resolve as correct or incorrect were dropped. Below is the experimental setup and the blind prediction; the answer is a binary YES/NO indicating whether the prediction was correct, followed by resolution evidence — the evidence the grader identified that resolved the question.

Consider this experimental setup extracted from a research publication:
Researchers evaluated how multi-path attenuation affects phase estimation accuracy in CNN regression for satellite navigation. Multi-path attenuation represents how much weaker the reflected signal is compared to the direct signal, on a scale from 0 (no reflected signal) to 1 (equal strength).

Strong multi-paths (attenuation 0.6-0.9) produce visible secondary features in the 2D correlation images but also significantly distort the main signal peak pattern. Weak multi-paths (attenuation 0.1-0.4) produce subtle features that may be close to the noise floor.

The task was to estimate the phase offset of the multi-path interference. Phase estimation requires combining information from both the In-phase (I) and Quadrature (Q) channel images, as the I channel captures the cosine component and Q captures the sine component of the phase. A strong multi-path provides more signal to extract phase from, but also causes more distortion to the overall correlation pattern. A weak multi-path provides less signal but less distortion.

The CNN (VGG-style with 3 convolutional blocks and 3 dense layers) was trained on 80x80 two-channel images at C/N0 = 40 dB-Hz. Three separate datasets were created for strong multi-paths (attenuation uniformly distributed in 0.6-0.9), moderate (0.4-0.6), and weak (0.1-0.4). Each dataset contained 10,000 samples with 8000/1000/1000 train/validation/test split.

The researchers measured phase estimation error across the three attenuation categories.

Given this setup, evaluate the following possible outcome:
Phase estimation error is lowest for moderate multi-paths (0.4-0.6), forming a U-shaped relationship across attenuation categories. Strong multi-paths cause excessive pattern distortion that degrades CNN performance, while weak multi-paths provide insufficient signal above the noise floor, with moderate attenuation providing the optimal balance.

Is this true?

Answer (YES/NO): NO